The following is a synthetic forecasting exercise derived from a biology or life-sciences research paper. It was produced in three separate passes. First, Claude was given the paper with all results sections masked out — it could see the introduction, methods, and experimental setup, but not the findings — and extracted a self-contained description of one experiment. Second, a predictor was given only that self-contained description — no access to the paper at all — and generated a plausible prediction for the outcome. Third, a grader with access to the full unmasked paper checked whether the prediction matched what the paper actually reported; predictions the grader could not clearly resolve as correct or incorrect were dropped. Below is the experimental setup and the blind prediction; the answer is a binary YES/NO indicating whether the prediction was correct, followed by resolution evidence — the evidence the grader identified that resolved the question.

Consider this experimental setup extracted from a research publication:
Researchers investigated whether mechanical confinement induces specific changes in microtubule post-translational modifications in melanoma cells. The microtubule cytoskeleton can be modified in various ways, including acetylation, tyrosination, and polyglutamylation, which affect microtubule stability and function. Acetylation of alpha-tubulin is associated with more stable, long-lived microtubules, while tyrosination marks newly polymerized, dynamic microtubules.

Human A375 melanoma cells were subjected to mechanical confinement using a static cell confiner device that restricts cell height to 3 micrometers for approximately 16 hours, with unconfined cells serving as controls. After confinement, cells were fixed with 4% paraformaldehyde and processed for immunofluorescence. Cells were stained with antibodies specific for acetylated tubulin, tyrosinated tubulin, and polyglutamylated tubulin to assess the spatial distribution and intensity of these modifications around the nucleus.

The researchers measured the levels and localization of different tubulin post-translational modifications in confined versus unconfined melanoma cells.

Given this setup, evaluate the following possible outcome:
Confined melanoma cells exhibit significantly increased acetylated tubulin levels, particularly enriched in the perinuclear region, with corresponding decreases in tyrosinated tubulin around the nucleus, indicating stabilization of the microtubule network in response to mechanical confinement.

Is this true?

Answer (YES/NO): NO